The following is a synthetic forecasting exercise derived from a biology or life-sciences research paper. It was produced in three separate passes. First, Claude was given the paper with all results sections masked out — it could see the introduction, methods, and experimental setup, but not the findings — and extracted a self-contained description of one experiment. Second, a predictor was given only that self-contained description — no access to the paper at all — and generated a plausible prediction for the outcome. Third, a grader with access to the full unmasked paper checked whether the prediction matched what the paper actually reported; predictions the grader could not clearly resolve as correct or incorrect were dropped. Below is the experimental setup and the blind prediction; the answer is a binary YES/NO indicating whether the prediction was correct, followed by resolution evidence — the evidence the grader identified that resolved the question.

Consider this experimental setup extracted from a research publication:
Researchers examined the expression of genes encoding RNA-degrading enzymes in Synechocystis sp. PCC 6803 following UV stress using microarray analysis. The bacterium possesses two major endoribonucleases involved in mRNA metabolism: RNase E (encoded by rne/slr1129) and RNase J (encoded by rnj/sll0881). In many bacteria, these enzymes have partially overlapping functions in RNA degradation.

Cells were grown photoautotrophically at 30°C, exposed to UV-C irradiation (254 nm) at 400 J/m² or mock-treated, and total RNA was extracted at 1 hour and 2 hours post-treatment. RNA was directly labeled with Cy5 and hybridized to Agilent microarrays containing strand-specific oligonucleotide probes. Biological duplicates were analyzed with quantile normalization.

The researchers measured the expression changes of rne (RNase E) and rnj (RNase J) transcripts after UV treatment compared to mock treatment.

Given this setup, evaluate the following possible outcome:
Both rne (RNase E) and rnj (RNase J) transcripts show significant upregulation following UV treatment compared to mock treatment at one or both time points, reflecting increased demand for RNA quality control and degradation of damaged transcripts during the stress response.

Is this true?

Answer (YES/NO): YES